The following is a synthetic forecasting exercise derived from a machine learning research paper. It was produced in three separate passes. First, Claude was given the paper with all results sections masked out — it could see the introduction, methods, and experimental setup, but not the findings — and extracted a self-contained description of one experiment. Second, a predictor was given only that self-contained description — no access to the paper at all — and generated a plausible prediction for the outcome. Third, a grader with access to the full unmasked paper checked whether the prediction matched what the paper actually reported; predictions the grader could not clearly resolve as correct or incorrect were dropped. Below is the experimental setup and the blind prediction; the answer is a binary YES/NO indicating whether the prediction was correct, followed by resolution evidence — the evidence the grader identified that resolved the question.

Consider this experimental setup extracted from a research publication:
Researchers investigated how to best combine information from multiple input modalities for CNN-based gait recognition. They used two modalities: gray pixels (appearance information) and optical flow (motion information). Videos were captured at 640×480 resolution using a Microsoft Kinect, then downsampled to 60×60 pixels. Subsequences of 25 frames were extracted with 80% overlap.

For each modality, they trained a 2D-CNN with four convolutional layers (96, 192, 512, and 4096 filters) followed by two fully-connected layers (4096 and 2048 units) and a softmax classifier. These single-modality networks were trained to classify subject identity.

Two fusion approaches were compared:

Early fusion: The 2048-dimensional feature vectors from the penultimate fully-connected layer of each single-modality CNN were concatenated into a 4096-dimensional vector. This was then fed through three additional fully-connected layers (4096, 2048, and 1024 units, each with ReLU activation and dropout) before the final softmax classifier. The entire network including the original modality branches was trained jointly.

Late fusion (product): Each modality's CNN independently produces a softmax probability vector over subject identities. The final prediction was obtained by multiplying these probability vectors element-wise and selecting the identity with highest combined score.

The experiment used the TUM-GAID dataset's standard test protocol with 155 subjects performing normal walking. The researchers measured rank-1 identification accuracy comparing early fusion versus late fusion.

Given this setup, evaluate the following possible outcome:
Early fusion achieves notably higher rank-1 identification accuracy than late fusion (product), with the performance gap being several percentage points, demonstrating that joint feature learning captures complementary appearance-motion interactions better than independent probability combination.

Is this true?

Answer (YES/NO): NO